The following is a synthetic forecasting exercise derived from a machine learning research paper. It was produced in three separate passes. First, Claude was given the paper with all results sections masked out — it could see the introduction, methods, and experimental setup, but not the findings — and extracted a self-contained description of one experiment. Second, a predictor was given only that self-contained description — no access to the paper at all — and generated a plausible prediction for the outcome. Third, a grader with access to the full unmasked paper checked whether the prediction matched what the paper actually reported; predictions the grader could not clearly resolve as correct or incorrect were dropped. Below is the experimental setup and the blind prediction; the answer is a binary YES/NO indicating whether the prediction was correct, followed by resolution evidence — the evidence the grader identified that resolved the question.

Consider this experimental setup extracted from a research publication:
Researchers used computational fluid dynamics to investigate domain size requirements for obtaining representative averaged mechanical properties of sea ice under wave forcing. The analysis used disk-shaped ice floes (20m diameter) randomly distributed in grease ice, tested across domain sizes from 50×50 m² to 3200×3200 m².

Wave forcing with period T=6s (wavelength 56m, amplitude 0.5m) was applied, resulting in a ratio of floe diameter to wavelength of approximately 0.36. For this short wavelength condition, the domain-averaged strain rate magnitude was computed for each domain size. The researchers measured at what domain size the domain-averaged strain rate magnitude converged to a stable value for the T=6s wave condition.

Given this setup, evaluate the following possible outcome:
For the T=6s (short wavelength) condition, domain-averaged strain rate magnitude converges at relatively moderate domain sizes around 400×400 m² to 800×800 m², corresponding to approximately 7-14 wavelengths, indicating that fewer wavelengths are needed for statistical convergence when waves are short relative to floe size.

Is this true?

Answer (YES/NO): YES